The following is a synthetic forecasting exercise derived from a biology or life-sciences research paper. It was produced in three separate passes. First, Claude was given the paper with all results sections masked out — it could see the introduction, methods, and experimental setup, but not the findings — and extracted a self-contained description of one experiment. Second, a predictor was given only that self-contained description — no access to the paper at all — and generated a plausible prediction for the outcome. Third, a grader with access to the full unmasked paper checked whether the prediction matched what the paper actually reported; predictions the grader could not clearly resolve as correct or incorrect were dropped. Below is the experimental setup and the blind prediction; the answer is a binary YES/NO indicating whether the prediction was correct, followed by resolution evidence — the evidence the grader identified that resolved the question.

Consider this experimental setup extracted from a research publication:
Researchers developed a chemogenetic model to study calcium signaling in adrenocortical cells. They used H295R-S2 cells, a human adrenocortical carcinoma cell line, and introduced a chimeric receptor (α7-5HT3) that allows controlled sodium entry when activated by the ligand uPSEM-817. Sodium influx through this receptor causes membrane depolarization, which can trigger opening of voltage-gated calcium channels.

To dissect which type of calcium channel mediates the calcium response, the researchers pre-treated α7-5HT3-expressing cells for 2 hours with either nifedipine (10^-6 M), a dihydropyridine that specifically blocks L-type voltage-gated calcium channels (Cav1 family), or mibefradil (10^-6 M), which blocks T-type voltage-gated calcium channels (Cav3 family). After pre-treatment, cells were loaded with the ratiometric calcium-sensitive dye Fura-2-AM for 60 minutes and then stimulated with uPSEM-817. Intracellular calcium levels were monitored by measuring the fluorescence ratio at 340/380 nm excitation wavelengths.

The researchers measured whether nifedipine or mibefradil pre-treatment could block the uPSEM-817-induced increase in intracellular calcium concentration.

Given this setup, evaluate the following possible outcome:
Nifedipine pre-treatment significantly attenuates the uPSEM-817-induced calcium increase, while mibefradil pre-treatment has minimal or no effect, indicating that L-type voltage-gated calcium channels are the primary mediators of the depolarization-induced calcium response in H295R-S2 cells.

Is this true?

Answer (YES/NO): NO